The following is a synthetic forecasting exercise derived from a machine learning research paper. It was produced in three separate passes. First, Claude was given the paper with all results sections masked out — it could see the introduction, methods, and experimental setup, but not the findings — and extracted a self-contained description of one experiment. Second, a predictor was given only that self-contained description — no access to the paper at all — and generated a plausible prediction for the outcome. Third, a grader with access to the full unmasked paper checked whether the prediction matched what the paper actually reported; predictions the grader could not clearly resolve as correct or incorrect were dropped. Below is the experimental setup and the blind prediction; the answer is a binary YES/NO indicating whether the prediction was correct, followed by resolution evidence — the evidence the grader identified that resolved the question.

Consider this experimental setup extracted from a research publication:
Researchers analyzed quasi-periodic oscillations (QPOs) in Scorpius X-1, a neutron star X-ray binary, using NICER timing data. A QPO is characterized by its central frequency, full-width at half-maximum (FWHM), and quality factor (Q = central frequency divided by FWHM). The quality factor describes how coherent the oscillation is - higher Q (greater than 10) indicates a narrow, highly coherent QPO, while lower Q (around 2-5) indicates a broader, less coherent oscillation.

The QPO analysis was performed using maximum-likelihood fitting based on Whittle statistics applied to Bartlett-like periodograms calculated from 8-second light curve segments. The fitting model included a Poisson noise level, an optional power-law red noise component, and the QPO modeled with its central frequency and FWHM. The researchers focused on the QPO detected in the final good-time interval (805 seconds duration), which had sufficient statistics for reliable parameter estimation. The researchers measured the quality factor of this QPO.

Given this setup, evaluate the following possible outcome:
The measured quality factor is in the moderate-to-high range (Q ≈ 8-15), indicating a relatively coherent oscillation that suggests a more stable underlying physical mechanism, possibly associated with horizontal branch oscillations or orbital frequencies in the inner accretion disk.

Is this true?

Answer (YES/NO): NO